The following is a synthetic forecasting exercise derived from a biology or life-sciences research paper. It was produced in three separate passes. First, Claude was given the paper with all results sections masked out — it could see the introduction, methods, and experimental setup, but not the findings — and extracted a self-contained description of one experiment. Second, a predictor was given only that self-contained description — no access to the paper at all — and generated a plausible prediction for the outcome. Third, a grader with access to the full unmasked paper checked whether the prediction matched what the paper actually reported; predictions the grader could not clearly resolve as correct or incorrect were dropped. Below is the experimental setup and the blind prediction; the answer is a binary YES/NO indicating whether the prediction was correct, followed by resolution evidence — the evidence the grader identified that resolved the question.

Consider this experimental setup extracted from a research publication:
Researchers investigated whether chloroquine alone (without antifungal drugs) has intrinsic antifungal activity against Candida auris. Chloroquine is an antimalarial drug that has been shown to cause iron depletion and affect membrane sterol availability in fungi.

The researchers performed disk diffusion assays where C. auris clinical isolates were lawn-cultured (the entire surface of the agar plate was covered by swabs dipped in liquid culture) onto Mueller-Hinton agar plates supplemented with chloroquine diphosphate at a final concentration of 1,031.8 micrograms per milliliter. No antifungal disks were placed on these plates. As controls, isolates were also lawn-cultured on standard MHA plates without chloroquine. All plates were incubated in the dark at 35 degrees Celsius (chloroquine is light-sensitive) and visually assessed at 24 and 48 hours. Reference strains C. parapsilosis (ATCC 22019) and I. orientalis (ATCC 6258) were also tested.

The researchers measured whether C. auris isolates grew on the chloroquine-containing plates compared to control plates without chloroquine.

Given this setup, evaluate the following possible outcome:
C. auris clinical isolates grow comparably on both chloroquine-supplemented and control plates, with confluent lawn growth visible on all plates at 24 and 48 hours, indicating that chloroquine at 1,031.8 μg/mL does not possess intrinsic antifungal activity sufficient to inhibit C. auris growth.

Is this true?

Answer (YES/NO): YES